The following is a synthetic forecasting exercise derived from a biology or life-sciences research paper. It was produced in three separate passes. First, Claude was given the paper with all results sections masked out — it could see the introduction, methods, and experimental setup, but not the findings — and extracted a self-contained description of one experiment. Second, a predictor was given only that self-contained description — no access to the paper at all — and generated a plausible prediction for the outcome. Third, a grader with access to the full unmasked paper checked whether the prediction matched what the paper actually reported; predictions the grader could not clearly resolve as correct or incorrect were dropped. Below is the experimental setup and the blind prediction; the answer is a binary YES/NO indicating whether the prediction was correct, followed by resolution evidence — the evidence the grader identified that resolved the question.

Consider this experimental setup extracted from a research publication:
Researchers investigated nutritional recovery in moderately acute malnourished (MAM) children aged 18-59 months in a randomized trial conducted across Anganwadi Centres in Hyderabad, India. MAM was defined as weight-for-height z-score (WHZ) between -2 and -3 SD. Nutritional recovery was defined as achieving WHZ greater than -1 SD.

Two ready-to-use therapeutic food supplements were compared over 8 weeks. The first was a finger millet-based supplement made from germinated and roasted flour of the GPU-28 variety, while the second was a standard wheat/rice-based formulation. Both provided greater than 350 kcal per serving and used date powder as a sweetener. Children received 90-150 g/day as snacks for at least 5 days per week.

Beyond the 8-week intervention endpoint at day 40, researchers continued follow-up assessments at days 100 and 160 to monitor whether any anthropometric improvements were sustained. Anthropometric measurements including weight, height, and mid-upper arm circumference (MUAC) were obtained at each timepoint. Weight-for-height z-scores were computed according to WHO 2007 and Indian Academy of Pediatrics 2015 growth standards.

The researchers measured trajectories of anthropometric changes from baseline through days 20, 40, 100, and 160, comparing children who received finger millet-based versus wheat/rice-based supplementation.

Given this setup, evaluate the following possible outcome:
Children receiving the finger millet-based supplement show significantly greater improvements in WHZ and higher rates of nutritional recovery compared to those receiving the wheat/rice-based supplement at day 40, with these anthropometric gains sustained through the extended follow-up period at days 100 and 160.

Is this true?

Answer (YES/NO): NO